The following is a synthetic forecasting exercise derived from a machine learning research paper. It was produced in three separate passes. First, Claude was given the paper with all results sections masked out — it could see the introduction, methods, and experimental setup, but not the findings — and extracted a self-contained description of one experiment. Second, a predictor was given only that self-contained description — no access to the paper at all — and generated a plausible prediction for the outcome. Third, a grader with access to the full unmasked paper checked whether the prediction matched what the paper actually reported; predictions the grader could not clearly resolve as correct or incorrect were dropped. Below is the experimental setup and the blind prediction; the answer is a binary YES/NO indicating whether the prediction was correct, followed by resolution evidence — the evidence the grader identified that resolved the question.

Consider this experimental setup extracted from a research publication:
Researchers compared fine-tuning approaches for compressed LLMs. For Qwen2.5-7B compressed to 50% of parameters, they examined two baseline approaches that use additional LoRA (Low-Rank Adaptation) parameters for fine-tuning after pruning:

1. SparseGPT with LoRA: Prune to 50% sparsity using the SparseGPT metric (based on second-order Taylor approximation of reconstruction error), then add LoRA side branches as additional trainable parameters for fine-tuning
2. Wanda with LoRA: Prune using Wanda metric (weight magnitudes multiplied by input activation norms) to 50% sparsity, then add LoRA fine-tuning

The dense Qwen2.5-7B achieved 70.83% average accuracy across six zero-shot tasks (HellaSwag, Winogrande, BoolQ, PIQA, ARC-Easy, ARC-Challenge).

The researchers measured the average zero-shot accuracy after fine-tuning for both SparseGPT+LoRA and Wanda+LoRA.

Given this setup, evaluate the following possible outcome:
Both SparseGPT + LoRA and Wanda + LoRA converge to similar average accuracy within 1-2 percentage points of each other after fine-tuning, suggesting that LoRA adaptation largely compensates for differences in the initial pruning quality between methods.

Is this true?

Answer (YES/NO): YES